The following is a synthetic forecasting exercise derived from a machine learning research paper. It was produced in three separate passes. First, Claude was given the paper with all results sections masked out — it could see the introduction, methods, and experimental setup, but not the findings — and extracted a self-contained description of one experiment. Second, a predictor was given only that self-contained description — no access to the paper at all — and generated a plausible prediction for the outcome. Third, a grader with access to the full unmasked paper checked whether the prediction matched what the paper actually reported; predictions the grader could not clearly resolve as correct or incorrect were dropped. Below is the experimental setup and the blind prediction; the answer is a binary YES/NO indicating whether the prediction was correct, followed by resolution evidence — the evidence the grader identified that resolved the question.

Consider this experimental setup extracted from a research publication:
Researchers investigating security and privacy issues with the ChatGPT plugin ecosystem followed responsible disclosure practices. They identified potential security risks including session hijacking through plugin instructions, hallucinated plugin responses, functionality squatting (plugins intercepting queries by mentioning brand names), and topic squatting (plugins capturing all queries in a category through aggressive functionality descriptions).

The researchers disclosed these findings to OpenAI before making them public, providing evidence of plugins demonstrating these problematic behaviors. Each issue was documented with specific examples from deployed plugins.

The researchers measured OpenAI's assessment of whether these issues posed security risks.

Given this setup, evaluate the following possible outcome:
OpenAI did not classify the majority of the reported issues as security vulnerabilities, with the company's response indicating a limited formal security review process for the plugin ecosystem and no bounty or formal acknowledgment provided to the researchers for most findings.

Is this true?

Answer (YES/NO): NO